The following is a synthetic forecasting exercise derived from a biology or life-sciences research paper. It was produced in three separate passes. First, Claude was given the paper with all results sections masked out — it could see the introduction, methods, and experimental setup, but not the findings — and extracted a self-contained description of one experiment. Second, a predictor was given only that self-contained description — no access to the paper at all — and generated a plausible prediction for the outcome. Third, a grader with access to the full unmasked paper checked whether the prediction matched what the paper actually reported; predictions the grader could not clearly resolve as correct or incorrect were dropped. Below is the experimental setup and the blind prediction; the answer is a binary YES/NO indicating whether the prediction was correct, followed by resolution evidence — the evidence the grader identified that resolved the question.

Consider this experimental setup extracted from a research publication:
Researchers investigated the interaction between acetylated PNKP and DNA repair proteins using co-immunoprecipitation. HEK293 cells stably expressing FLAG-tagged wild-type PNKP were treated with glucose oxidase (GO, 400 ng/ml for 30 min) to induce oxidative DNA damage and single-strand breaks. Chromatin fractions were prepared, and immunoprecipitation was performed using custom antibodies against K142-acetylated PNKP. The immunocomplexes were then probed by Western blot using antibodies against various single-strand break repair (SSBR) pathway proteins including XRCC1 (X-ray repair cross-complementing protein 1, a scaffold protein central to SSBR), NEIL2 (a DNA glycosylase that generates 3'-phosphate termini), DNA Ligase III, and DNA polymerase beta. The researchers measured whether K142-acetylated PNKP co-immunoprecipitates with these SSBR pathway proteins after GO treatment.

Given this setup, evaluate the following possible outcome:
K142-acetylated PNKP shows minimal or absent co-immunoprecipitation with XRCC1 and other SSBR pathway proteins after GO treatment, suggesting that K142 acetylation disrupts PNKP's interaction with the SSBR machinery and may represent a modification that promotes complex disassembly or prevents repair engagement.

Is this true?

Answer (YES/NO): NO